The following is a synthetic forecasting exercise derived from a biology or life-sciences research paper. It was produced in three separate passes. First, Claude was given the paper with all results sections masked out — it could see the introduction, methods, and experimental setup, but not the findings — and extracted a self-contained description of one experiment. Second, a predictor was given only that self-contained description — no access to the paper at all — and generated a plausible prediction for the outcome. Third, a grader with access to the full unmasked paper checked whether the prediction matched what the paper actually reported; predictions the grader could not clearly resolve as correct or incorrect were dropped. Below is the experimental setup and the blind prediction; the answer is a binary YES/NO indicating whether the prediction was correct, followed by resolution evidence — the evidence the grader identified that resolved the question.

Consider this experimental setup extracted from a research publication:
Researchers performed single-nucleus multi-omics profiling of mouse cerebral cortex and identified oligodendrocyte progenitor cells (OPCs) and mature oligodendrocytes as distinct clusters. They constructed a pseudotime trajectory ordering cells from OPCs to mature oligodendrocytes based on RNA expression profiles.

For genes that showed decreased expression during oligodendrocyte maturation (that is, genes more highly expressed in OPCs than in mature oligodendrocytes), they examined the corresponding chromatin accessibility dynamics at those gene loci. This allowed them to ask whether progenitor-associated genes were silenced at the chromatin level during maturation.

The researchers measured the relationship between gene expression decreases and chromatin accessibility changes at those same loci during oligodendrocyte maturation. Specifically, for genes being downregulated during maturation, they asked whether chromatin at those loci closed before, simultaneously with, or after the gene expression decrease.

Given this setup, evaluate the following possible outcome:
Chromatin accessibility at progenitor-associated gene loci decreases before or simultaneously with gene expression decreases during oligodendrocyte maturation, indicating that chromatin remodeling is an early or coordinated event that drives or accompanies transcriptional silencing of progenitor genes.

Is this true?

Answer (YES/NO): NO